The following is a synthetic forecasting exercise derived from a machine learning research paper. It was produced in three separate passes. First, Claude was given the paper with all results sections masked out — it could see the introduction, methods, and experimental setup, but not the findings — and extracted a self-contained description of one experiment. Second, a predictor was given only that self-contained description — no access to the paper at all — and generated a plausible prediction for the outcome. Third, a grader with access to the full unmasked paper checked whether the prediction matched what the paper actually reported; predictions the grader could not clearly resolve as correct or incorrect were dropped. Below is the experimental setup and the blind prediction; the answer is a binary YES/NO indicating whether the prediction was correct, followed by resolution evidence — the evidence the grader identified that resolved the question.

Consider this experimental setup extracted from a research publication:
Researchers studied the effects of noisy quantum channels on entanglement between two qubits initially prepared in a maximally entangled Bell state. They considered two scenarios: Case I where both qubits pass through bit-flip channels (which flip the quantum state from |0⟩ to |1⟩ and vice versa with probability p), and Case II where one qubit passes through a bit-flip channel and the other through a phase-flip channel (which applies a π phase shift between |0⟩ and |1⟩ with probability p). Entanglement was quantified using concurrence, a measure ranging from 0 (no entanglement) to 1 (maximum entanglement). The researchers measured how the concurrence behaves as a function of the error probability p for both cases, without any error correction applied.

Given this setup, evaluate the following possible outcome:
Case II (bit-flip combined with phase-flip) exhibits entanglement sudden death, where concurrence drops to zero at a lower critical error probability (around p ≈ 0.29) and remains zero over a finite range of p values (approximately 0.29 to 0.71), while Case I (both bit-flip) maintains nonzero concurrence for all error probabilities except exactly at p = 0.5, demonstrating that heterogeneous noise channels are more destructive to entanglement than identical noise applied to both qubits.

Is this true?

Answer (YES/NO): YES